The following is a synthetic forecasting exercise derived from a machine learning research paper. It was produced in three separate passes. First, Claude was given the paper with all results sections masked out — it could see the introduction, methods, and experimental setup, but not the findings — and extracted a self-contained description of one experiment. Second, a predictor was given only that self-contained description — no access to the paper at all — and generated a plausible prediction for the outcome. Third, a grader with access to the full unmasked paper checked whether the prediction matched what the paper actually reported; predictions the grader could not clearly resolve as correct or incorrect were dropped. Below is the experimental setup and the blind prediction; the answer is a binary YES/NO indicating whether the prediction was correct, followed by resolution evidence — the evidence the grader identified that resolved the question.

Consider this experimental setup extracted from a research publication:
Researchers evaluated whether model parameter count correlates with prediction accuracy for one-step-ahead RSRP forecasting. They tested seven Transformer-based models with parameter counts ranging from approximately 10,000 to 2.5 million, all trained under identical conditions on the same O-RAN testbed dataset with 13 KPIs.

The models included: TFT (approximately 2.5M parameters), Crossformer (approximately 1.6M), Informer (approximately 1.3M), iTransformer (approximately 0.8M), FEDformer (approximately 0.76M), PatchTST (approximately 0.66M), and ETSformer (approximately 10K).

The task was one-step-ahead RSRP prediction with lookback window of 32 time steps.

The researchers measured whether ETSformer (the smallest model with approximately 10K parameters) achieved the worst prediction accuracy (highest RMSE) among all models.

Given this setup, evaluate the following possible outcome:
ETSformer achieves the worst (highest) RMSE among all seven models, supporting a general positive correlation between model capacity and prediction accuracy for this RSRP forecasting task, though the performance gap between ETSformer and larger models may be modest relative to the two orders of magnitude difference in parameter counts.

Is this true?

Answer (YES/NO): NO